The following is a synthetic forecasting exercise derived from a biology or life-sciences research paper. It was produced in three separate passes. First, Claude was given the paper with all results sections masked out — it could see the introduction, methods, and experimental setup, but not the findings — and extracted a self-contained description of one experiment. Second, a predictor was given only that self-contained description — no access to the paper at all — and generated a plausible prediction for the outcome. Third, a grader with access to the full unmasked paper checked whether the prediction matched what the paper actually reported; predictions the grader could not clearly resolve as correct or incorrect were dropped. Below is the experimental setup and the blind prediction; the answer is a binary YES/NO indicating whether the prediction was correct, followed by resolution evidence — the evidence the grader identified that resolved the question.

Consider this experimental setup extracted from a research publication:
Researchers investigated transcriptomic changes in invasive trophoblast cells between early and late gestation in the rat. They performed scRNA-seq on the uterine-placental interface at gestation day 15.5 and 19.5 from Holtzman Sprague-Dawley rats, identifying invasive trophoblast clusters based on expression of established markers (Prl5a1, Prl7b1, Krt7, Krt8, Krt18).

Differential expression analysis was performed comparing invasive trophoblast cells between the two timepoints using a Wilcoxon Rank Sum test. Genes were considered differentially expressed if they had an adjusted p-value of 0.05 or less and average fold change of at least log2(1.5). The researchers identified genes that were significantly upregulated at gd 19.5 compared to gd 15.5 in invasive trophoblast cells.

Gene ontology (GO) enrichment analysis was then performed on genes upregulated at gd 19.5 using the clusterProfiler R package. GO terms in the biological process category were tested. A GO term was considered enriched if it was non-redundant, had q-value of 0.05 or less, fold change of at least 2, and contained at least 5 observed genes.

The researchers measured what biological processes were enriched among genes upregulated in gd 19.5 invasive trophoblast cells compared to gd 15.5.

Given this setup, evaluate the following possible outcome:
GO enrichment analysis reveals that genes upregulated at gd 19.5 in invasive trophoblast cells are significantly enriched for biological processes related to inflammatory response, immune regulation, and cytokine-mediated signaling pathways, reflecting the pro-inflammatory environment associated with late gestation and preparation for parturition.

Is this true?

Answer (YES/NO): NO